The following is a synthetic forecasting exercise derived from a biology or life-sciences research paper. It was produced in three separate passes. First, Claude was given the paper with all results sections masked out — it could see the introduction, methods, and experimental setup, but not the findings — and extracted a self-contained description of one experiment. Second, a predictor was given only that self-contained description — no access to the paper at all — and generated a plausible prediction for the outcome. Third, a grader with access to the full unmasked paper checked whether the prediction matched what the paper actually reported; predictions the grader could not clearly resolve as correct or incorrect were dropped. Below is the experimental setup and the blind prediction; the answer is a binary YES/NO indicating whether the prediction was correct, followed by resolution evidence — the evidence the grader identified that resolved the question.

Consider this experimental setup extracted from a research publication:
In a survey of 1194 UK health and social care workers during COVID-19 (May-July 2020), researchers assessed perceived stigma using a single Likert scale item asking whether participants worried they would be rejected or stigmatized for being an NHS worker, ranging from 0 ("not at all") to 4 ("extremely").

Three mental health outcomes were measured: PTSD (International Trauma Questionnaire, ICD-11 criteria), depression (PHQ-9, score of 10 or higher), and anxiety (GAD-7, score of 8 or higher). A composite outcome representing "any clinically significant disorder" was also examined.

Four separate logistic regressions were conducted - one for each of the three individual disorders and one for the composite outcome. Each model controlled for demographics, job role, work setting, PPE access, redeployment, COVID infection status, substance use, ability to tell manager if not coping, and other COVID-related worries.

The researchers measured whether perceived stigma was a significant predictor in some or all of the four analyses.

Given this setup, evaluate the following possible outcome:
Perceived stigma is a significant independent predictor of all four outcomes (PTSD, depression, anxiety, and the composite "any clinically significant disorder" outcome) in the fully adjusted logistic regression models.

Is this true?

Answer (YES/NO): YES